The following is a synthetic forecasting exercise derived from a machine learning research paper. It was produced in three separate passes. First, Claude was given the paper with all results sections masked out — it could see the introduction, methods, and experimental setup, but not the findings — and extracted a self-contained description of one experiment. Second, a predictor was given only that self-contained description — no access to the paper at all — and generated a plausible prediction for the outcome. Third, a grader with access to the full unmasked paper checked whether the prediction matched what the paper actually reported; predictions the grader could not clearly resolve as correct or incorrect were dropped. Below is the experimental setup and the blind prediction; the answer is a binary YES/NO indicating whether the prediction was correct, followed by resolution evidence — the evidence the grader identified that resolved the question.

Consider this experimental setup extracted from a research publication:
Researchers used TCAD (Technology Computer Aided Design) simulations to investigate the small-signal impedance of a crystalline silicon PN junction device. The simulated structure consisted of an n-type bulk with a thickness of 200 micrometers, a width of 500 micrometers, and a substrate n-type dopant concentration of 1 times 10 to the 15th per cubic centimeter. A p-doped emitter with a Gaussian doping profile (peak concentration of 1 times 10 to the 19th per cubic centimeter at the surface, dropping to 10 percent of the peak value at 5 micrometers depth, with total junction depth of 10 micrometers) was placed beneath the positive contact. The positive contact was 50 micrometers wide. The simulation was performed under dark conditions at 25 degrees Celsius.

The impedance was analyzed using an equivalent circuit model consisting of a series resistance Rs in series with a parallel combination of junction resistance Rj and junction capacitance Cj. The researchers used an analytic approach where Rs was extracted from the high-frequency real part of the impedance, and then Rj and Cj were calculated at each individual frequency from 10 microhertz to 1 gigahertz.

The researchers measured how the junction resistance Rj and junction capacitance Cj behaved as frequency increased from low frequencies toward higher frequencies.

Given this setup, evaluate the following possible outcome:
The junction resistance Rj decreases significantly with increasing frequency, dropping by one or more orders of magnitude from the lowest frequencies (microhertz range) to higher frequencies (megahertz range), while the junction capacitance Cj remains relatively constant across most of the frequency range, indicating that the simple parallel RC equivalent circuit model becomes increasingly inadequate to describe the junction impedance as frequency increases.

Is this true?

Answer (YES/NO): NO